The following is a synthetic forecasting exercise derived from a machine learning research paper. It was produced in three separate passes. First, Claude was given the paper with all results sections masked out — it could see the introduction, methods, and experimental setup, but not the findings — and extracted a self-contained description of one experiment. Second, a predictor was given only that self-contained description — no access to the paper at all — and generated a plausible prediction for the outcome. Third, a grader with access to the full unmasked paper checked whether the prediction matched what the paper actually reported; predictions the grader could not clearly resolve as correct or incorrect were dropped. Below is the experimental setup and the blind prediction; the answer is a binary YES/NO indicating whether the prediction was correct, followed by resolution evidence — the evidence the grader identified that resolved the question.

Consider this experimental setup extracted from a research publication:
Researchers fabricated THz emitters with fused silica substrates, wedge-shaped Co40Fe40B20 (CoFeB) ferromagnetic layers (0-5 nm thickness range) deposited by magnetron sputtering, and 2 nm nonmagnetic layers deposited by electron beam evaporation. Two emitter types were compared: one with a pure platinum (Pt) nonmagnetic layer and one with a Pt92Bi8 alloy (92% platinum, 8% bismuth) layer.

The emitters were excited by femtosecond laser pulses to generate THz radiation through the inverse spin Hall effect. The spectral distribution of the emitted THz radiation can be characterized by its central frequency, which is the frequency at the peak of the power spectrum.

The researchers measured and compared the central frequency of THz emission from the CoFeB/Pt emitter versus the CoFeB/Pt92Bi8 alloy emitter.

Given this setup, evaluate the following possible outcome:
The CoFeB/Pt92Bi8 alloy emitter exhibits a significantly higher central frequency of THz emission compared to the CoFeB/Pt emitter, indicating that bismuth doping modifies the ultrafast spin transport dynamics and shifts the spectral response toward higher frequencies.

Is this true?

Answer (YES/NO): YES